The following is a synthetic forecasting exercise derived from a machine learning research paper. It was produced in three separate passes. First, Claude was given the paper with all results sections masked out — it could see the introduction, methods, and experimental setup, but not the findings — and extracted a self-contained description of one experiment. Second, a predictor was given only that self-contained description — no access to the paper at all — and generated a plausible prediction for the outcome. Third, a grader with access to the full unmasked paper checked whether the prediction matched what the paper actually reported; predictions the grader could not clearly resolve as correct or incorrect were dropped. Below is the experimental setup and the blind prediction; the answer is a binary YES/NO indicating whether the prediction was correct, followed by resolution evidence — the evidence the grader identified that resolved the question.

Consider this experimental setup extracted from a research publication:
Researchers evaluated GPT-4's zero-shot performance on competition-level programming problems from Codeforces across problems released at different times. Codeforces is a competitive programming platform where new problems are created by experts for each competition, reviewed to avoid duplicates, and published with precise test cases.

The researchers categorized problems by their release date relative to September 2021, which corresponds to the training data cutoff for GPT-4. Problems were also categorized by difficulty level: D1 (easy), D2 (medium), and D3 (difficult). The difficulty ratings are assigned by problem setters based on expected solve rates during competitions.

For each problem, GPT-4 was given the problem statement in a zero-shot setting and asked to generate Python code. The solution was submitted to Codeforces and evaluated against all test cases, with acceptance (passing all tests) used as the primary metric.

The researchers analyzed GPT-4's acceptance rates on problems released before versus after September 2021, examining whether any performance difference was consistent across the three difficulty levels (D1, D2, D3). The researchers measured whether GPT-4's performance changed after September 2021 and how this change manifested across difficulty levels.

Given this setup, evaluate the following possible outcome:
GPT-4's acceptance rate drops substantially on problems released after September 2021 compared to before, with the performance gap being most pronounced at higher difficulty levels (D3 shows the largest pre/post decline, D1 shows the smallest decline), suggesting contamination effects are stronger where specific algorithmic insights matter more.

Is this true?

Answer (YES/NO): NO